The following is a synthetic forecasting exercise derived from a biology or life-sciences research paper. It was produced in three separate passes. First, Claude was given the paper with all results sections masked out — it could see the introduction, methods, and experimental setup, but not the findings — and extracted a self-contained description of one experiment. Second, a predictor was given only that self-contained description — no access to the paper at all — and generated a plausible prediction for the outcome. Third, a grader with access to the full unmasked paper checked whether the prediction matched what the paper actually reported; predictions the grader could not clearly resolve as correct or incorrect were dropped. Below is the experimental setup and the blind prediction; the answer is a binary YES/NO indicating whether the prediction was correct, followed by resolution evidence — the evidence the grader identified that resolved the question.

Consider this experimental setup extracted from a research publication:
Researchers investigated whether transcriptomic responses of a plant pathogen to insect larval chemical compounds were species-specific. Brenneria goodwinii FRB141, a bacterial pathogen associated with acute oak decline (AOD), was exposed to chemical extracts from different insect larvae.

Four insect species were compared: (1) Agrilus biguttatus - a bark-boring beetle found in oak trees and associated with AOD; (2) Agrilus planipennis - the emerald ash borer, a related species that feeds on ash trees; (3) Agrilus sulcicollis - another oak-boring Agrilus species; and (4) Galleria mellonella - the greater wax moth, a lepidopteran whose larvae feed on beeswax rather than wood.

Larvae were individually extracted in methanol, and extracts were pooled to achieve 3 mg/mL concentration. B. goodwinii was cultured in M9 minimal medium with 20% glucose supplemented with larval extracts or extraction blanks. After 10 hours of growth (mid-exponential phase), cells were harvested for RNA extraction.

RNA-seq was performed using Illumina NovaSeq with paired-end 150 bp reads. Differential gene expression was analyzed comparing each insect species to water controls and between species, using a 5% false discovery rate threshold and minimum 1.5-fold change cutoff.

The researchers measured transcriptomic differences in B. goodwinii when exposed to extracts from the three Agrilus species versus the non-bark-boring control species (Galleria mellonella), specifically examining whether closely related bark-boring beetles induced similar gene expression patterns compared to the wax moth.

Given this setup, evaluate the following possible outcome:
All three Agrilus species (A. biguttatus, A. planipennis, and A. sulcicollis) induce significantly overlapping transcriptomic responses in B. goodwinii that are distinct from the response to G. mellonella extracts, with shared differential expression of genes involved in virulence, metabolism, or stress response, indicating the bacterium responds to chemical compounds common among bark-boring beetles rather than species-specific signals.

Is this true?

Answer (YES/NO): NO